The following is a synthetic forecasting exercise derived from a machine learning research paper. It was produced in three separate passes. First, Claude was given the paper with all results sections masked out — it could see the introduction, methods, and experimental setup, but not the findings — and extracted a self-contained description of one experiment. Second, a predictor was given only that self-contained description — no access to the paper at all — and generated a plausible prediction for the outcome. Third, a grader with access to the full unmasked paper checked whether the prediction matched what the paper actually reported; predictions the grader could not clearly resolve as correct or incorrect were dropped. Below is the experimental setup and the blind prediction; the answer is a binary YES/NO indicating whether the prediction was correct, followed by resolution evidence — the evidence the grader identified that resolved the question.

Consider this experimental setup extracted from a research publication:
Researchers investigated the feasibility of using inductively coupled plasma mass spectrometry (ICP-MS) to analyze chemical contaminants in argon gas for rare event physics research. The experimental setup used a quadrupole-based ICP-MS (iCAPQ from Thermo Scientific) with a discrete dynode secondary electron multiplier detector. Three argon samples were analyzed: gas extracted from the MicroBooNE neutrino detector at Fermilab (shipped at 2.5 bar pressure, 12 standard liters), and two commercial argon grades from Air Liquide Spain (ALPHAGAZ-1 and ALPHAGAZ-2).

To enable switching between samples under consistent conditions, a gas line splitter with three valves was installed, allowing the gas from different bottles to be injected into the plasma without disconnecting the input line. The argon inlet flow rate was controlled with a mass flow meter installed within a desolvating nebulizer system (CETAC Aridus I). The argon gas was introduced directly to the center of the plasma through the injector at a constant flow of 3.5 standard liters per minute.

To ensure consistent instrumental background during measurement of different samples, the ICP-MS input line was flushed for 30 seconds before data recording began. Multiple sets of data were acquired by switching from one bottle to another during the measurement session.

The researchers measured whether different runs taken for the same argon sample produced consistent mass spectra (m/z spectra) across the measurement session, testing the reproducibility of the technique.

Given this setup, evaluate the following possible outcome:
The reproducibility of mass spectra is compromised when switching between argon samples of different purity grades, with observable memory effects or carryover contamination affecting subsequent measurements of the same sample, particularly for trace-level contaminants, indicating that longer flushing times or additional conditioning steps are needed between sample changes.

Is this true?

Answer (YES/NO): NO